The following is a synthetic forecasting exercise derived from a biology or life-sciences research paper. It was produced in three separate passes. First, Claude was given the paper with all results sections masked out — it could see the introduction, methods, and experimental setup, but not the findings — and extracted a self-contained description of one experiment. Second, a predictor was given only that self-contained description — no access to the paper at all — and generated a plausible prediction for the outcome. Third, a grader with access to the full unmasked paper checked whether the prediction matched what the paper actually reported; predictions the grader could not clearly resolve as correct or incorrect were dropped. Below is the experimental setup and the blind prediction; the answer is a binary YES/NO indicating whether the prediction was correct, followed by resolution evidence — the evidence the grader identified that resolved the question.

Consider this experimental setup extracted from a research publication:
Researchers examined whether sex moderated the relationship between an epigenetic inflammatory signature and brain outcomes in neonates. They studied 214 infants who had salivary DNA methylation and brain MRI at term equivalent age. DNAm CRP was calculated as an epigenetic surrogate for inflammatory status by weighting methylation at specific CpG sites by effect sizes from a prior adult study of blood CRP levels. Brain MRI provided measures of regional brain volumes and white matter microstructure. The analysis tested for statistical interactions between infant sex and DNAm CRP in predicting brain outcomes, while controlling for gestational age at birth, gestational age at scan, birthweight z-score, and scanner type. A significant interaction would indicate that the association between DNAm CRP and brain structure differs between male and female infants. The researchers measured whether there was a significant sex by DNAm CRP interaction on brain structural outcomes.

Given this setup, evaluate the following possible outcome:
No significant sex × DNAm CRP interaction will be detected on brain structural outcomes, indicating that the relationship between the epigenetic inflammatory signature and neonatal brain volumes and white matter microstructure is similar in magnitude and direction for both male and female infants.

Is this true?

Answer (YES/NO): YES